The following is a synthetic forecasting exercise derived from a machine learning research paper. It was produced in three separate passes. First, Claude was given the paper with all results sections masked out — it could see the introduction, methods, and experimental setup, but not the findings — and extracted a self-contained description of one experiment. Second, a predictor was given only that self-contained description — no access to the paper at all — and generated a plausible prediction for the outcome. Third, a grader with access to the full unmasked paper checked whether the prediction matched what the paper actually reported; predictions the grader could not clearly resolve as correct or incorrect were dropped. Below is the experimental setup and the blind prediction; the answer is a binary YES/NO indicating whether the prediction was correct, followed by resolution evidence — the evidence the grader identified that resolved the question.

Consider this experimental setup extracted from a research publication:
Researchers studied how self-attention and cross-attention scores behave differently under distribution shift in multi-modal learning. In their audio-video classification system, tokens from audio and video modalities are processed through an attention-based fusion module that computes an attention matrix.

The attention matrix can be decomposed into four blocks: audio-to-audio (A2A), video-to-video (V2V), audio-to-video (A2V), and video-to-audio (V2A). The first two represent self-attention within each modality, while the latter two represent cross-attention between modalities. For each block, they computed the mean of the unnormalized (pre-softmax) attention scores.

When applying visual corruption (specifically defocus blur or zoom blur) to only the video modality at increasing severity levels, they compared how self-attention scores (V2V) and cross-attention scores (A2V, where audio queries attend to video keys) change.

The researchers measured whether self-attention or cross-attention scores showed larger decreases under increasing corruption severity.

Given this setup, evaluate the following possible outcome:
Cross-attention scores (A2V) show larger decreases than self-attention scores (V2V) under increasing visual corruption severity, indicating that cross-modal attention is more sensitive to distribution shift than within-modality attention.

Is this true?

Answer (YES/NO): YES